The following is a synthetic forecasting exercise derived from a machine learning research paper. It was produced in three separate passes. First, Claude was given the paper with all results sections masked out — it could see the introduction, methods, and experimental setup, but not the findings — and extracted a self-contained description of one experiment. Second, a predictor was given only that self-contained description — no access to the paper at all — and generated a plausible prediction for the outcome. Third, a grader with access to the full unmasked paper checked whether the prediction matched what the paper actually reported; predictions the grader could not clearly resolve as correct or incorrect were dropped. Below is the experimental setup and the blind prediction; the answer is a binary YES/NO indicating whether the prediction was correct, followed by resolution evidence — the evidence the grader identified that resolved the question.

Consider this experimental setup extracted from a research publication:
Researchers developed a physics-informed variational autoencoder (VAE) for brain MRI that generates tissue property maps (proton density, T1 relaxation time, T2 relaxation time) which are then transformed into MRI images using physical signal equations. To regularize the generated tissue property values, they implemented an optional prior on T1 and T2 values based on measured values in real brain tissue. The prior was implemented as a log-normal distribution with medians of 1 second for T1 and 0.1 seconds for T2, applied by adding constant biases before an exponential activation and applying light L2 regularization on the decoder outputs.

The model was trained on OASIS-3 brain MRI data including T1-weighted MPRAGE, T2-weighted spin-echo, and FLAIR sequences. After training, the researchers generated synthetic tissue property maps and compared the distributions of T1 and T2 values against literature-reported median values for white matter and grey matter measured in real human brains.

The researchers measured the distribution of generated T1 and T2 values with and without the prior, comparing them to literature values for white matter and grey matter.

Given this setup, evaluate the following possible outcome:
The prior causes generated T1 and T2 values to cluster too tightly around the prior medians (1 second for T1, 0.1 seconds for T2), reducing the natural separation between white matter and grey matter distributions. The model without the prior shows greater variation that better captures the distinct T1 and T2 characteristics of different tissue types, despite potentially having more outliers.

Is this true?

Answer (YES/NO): NO